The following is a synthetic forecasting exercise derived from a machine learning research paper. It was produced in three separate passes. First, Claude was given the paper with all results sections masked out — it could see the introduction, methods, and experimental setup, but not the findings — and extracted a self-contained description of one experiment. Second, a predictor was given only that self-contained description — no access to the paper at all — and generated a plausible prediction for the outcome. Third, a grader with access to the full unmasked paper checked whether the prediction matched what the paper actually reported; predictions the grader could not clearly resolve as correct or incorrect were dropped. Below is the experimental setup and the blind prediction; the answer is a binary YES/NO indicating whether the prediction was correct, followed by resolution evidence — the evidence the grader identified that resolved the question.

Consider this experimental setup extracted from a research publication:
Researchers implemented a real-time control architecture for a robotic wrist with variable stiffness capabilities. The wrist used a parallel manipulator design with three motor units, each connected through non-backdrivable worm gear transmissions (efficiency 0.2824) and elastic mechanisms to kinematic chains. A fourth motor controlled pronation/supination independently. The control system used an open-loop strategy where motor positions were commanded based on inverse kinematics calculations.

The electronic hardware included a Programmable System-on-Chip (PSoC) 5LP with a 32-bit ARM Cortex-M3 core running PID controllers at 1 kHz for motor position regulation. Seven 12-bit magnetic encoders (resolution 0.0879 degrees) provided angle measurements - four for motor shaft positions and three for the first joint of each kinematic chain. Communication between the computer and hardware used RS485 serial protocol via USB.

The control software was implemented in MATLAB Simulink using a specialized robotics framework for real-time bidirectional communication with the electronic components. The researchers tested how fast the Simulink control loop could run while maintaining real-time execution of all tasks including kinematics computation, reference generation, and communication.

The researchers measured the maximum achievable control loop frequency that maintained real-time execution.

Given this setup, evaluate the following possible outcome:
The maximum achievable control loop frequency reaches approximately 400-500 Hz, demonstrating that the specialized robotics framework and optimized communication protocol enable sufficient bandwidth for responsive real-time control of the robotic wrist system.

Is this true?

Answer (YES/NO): NO